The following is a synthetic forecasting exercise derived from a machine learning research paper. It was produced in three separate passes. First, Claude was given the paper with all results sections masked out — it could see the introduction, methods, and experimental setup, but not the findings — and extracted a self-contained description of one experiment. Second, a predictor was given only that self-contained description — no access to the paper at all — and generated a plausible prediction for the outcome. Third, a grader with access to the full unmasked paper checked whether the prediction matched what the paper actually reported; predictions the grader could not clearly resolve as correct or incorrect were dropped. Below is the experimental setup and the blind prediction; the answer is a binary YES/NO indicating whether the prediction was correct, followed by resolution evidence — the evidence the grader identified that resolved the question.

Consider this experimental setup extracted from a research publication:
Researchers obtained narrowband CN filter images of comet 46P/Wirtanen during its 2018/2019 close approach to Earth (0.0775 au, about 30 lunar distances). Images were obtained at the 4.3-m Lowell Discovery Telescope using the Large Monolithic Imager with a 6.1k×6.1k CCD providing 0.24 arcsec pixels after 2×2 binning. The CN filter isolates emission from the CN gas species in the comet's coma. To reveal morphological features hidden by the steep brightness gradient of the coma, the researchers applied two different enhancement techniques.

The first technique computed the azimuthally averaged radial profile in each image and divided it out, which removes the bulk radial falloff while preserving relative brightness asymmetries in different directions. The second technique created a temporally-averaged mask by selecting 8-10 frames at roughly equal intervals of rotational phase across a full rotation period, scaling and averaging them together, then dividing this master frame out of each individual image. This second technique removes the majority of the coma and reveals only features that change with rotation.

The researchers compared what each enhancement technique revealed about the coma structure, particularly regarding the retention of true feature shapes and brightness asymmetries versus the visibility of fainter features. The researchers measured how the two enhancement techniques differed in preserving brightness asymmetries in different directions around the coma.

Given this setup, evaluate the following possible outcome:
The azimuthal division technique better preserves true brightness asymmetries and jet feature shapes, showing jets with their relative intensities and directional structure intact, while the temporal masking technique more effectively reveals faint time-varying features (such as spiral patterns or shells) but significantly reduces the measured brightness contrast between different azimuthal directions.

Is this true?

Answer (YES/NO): YES